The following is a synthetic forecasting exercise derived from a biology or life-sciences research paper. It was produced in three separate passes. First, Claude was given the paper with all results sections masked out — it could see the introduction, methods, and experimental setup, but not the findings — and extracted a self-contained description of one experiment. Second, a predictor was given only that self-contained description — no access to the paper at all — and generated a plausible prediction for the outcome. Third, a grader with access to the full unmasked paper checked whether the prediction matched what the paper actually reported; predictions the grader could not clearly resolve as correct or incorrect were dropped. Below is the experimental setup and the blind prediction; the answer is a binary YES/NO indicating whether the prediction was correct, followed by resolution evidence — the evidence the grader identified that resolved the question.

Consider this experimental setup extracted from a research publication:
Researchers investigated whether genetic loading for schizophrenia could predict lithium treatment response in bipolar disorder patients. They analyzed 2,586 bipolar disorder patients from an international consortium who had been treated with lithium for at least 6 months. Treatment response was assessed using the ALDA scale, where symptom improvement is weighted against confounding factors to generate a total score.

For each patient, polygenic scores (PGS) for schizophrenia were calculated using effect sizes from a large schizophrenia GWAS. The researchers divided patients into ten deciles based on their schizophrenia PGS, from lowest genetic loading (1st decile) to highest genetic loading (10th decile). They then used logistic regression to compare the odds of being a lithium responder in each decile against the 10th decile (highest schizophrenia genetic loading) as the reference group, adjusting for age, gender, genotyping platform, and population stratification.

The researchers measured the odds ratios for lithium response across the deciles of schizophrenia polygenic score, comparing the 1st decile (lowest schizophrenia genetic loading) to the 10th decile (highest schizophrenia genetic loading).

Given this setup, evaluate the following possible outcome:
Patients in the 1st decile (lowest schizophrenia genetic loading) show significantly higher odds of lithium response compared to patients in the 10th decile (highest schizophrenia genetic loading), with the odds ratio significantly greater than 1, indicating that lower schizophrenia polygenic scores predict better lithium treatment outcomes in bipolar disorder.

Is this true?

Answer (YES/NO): YES